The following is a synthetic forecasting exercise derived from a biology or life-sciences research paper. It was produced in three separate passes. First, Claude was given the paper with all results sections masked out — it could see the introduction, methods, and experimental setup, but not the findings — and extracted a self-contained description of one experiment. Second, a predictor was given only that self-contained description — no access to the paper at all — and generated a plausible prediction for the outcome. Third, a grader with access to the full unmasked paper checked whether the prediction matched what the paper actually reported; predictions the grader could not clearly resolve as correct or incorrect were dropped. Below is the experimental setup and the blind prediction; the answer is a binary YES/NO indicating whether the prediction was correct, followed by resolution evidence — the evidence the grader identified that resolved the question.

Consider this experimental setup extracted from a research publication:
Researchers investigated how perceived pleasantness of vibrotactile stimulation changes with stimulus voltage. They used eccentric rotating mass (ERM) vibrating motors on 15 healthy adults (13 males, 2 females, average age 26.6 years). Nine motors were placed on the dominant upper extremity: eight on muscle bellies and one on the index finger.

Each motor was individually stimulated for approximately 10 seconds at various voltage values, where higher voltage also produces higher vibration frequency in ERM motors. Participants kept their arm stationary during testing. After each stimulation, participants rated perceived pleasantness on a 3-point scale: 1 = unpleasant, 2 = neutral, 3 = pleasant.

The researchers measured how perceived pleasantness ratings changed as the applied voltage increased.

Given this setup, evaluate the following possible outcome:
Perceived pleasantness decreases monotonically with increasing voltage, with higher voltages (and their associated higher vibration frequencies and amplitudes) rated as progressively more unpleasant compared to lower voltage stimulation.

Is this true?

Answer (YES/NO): NO